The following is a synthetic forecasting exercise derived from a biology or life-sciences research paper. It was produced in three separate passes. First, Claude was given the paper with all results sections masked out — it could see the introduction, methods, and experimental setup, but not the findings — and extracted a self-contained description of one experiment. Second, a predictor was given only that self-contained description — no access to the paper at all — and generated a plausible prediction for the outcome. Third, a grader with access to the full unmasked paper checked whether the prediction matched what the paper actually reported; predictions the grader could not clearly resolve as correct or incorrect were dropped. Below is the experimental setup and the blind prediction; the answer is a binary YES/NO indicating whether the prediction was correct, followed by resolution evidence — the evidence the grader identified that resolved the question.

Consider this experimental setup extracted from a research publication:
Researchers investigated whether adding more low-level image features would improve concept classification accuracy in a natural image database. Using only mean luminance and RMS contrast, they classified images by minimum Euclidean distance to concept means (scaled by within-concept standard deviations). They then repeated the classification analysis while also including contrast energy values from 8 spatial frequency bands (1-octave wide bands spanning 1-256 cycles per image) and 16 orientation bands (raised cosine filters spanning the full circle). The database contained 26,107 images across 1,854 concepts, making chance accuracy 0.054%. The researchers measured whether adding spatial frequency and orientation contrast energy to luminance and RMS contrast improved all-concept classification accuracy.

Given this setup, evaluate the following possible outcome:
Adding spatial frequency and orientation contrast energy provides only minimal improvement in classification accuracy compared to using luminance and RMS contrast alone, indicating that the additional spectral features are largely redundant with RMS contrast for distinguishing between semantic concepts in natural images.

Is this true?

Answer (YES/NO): NO